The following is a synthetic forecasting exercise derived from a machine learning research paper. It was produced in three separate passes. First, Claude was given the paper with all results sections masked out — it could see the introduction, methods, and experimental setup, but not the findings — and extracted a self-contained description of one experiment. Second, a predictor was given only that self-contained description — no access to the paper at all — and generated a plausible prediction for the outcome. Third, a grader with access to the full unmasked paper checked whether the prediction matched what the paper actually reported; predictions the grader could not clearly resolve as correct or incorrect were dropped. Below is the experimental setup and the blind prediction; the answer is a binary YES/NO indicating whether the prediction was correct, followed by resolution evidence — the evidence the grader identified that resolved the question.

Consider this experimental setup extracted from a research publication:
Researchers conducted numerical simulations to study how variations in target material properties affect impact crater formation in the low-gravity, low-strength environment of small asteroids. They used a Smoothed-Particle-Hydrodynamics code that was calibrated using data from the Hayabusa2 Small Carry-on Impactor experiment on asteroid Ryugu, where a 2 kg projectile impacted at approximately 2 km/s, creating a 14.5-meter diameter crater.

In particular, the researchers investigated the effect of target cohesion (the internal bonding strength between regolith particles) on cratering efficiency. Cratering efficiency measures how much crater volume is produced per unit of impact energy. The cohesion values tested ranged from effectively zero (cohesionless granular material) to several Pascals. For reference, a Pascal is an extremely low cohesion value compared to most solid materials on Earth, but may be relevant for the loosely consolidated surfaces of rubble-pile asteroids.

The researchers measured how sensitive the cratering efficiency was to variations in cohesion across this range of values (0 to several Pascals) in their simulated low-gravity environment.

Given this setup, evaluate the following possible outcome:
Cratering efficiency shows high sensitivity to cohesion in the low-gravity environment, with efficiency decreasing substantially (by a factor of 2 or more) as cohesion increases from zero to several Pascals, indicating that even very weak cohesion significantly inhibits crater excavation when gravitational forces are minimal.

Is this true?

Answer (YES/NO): NO